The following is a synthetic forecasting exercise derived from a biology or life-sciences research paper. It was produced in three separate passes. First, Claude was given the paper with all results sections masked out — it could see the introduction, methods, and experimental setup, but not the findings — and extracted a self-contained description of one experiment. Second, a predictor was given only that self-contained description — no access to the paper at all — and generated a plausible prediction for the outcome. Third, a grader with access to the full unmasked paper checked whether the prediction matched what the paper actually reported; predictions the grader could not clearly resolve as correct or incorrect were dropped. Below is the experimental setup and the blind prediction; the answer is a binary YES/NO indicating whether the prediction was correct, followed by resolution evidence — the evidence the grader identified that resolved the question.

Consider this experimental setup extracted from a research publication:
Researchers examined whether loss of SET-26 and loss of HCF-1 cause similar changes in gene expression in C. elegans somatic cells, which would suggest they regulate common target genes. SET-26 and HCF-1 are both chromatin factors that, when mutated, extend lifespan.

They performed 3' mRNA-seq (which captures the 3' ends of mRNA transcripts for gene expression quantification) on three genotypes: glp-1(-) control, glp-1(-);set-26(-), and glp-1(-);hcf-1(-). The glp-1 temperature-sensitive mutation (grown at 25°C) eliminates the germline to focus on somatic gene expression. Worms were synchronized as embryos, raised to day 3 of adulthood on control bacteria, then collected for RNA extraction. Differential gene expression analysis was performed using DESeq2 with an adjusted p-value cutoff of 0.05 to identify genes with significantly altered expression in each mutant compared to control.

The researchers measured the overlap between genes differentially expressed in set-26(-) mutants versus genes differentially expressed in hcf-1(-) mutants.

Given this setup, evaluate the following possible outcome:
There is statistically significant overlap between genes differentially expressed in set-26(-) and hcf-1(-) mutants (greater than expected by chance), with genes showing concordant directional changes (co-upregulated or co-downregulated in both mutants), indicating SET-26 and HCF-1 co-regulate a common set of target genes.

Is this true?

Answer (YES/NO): YES